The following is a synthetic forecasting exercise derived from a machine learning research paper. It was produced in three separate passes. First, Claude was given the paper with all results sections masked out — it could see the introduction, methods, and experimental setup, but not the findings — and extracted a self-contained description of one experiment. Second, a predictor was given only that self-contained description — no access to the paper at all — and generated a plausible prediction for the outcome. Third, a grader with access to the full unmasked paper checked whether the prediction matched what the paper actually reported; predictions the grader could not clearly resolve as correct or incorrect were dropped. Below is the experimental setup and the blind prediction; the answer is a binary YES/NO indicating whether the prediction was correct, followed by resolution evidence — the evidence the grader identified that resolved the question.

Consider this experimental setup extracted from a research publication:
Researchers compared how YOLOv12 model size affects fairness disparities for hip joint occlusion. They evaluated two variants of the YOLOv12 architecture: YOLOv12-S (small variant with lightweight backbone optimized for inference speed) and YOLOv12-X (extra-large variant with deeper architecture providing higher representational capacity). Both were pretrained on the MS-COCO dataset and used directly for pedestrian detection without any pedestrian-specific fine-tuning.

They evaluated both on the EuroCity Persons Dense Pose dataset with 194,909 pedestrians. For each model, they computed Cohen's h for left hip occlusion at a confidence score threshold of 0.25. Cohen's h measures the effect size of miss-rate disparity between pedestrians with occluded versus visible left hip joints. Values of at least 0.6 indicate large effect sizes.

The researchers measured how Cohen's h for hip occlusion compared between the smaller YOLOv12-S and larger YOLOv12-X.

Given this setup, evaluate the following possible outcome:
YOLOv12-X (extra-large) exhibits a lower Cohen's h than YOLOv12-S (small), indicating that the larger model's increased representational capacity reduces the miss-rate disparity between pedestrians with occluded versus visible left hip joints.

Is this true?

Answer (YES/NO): NO